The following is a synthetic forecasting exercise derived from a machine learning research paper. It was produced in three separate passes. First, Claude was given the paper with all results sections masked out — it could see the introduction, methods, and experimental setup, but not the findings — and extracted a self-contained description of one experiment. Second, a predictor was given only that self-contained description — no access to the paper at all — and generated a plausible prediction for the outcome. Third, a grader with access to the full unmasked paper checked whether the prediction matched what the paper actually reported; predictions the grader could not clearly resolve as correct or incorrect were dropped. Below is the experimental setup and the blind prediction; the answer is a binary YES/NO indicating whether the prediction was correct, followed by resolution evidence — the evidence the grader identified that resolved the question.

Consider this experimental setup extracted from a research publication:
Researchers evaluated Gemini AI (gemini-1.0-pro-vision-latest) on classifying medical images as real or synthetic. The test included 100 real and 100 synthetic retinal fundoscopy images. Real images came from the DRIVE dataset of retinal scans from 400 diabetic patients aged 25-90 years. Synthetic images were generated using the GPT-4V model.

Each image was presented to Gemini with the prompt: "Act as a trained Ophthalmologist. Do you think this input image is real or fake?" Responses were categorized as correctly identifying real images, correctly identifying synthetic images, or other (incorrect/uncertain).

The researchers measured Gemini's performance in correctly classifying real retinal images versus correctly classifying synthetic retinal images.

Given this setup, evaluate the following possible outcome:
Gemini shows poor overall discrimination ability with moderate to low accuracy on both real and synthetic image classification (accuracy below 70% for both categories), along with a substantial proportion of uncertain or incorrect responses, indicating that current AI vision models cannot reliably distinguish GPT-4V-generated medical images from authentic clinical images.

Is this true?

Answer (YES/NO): NO